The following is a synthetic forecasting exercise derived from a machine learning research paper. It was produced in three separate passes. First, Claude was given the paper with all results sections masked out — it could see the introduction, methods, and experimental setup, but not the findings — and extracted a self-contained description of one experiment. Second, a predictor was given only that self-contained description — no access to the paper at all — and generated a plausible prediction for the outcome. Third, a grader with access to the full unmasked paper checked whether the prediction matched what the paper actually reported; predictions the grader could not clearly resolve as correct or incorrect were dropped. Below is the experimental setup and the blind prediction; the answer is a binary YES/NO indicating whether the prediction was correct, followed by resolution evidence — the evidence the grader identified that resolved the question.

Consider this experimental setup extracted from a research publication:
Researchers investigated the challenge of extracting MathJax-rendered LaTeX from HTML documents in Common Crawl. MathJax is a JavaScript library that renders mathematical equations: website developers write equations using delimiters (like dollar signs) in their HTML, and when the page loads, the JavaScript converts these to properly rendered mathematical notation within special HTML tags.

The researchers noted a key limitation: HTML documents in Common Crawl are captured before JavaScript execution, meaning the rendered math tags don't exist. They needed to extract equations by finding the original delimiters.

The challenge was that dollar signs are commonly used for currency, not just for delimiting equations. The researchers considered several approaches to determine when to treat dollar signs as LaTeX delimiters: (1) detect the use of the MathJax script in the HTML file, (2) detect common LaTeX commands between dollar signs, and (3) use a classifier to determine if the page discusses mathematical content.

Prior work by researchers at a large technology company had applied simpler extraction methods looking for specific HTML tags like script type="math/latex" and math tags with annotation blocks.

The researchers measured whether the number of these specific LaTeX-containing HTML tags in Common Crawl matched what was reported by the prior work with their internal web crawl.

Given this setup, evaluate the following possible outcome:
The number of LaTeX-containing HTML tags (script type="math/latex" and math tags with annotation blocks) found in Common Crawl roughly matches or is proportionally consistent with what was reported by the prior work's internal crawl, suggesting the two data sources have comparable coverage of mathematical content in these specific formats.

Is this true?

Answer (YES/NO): NO